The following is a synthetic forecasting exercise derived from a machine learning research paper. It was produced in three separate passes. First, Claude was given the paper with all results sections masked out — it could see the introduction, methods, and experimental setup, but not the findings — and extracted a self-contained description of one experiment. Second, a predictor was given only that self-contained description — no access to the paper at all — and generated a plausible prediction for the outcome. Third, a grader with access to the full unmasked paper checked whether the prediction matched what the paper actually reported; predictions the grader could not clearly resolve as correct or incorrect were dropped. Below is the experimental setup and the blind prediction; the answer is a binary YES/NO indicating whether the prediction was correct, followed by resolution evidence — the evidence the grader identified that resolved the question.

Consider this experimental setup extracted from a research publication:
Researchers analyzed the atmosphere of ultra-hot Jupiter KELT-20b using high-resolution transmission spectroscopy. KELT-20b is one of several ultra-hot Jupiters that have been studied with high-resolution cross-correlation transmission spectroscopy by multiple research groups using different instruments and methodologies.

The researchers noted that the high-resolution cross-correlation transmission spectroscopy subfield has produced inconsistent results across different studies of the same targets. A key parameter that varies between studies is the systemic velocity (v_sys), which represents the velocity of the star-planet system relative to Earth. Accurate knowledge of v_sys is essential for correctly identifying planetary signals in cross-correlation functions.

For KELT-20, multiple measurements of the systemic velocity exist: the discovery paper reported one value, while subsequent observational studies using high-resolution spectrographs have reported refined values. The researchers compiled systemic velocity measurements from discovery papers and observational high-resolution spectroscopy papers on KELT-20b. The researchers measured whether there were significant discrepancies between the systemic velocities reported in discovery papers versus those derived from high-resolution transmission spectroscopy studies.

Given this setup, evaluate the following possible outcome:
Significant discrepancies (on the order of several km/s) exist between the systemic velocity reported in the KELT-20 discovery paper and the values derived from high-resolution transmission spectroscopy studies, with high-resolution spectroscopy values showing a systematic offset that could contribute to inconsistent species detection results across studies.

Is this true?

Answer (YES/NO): NO